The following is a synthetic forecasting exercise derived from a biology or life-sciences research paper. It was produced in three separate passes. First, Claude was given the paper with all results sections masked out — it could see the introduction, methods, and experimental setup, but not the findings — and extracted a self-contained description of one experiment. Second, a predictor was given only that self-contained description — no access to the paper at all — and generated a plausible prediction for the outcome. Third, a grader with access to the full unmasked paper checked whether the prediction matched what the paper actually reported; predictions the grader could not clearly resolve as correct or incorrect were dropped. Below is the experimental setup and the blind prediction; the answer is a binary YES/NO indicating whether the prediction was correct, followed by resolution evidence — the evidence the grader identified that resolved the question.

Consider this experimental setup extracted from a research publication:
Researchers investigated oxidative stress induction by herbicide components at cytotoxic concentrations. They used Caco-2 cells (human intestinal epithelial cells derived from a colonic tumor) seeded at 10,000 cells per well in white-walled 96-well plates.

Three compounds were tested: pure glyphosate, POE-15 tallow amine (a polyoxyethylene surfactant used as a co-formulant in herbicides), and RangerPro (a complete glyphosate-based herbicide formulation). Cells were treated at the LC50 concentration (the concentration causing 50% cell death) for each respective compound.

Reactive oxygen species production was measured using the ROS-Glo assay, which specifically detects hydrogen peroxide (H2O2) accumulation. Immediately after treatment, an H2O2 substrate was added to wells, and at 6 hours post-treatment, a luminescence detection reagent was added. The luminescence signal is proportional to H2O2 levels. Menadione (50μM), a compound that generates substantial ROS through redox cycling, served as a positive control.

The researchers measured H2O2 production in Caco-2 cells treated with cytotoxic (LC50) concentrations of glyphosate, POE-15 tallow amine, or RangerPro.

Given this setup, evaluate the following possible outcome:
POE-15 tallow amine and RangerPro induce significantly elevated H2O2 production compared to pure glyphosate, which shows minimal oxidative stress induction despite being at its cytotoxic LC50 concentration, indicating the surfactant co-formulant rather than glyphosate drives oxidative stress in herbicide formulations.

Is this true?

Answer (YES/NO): NO